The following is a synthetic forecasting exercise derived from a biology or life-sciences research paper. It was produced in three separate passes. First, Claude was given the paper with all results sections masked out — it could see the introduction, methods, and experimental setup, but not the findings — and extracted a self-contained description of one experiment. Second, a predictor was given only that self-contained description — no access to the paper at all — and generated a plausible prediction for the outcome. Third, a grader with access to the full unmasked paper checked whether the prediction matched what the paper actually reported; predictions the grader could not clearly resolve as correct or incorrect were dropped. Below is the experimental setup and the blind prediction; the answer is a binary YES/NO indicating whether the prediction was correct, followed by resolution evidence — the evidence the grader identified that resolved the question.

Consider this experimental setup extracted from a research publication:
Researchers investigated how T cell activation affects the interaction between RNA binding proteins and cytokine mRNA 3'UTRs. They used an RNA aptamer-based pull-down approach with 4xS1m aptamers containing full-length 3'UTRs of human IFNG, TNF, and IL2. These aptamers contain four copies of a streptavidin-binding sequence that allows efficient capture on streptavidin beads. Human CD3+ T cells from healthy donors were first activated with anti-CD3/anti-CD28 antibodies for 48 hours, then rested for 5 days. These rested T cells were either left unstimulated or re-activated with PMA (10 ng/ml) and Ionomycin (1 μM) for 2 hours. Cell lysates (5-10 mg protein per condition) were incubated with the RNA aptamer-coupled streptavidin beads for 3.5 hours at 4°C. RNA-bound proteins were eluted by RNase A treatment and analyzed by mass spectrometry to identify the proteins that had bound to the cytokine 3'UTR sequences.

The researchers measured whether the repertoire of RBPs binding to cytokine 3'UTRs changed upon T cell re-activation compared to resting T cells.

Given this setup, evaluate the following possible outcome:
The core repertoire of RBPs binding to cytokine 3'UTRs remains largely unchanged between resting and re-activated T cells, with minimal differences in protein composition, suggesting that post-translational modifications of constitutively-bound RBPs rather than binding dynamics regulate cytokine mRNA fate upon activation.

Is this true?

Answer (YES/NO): NO